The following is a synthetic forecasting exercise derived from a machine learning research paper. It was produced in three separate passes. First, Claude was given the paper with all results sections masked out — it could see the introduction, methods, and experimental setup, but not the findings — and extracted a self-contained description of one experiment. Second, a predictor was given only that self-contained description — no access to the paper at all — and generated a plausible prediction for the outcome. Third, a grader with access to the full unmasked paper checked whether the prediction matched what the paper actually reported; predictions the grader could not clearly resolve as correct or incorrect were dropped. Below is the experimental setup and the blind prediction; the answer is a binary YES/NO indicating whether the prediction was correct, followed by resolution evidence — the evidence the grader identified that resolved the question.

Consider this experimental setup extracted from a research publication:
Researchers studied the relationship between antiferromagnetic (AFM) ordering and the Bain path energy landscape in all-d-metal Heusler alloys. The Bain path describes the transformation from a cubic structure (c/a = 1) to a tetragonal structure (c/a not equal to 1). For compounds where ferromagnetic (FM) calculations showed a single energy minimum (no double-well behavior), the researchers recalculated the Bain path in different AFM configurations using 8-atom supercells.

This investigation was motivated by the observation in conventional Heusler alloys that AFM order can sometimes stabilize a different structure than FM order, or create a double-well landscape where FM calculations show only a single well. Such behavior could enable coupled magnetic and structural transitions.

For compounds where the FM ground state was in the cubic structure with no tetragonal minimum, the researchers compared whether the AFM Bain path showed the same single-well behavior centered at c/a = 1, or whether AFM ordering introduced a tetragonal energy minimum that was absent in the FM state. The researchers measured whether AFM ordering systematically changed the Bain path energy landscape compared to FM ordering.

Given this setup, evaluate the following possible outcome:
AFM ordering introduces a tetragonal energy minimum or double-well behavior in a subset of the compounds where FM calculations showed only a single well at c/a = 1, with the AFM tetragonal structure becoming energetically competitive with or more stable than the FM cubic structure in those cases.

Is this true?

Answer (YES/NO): YES